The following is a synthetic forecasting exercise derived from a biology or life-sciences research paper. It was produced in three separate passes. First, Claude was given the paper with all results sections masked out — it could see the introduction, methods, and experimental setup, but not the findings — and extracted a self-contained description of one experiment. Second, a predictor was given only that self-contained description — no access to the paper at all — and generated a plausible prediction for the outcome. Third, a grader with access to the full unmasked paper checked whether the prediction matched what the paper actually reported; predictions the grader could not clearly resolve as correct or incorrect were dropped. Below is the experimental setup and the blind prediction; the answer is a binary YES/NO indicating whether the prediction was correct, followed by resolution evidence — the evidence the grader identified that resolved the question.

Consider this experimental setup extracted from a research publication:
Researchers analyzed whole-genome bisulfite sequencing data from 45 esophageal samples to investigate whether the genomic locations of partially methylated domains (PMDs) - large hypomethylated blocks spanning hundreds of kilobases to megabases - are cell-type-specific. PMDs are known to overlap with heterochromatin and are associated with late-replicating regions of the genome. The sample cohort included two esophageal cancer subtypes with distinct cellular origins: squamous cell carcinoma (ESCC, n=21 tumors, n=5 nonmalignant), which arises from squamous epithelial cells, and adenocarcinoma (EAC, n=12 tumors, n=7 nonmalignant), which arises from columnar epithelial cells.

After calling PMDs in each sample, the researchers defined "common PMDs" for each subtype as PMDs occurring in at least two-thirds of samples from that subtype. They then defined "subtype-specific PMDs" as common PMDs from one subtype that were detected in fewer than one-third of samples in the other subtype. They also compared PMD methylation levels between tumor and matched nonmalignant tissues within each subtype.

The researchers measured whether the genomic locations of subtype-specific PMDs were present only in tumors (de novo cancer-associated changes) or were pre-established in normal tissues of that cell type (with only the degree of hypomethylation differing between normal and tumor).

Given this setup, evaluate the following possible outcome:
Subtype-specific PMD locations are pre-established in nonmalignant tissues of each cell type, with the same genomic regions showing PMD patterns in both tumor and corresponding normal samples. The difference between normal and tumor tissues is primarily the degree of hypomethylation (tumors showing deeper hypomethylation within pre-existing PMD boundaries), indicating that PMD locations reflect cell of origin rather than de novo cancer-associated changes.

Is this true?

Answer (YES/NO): YES